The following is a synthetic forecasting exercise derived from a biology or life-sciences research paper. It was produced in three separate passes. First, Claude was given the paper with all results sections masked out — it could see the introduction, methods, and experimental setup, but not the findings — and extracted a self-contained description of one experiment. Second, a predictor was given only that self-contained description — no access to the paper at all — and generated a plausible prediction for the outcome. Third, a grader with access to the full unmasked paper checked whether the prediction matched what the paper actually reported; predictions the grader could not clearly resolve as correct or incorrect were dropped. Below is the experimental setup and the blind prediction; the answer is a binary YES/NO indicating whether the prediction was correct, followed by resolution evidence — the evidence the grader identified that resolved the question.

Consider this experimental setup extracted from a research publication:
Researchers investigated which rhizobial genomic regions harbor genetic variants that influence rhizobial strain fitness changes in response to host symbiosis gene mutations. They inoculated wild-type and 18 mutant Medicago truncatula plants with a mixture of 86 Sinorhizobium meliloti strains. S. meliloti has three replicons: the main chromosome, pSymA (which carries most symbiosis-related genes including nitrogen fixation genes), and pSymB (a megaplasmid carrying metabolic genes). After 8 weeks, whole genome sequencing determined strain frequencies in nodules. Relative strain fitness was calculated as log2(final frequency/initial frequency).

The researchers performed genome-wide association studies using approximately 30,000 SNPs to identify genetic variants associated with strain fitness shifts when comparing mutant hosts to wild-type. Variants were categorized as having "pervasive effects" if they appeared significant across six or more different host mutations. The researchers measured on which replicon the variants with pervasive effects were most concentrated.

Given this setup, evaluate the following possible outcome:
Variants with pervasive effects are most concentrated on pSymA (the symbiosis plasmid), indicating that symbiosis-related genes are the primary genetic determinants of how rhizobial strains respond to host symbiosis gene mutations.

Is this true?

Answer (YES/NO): YES